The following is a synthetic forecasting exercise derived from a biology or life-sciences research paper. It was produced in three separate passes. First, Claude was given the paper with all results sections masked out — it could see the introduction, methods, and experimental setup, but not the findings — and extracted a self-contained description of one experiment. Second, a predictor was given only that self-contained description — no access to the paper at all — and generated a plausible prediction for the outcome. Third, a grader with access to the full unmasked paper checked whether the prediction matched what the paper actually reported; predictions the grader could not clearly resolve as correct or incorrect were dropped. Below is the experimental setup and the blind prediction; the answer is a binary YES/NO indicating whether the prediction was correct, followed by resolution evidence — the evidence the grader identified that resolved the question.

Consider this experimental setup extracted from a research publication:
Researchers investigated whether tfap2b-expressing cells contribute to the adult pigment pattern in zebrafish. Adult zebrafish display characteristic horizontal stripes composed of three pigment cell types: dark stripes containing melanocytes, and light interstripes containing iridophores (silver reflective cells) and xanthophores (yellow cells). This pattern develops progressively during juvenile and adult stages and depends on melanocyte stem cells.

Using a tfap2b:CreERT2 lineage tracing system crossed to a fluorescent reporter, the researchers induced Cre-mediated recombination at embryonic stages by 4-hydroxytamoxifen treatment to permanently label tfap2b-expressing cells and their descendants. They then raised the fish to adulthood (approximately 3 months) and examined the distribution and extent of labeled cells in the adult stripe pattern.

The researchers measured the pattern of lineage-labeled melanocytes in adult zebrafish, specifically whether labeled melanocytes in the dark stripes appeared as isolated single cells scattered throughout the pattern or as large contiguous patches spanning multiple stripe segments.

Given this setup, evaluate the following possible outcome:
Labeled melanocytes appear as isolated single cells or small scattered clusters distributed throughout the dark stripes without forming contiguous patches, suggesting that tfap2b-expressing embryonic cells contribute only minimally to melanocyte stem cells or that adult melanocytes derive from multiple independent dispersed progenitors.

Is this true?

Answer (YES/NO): NO